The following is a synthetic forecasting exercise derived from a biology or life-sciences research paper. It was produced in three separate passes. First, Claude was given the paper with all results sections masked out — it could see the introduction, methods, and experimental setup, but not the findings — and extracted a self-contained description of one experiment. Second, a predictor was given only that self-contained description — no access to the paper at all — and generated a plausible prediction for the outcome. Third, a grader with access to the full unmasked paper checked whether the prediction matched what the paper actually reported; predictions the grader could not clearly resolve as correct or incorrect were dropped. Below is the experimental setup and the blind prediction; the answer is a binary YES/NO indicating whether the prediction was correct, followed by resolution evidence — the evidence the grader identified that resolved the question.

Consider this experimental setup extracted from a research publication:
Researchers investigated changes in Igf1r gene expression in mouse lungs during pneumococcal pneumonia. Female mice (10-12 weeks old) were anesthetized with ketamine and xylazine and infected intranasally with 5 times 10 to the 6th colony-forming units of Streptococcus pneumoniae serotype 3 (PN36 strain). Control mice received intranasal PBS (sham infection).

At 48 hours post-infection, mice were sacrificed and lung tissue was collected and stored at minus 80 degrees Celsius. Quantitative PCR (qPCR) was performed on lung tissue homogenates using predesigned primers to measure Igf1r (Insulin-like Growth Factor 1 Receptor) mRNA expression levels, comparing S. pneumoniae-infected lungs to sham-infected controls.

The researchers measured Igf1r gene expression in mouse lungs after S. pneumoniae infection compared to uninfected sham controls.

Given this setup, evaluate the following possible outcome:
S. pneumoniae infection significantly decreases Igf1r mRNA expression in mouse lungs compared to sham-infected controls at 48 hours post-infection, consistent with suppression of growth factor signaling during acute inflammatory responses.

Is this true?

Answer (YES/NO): YES